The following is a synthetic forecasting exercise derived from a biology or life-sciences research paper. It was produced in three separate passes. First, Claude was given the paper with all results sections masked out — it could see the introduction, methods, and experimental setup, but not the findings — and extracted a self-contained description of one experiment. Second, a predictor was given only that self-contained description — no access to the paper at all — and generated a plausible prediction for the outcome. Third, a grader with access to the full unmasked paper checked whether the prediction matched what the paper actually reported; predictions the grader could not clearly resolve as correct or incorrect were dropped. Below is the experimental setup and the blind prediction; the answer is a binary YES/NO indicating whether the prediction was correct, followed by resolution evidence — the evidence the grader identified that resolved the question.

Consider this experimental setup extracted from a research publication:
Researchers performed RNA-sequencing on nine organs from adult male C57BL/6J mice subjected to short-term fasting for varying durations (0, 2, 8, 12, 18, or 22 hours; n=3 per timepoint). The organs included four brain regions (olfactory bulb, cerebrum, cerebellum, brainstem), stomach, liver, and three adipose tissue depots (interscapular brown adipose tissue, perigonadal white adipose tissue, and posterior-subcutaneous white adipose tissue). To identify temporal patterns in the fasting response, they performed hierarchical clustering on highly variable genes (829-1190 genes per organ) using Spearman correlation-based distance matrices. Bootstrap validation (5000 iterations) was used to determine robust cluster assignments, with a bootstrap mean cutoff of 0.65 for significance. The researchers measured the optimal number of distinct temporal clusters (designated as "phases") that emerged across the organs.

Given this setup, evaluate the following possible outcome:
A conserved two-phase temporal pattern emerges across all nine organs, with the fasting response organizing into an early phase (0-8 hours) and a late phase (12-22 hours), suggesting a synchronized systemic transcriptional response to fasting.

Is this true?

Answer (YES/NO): NO